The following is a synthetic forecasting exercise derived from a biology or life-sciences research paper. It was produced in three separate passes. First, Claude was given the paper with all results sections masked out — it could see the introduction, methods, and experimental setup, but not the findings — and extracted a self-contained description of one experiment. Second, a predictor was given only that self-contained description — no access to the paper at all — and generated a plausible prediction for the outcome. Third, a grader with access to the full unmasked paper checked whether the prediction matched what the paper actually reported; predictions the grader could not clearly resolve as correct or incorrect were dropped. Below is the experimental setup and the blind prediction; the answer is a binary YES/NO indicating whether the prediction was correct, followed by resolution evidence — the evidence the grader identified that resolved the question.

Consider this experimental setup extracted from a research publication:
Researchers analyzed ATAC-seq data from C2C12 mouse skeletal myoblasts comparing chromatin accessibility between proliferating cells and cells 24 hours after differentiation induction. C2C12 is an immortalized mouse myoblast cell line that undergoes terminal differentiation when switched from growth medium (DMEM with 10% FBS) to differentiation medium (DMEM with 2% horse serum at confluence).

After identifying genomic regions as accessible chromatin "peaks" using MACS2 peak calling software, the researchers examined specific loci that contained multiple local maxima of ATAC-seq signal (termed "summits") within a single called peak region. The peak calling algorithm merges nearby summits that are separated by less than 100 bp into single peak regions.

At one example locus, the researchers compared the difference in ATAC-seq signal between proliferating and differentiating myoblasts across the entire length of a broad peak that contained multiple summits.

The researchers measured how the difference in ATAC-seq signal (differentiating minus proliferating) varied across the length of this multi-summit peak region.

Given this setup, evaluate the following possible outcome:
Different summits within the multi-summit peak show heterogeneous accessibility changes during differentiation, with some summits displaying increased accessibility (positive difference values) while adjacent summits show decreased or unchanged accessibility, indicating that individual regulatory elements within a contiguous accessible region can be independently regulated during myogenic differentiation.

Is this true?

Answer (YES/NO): YES